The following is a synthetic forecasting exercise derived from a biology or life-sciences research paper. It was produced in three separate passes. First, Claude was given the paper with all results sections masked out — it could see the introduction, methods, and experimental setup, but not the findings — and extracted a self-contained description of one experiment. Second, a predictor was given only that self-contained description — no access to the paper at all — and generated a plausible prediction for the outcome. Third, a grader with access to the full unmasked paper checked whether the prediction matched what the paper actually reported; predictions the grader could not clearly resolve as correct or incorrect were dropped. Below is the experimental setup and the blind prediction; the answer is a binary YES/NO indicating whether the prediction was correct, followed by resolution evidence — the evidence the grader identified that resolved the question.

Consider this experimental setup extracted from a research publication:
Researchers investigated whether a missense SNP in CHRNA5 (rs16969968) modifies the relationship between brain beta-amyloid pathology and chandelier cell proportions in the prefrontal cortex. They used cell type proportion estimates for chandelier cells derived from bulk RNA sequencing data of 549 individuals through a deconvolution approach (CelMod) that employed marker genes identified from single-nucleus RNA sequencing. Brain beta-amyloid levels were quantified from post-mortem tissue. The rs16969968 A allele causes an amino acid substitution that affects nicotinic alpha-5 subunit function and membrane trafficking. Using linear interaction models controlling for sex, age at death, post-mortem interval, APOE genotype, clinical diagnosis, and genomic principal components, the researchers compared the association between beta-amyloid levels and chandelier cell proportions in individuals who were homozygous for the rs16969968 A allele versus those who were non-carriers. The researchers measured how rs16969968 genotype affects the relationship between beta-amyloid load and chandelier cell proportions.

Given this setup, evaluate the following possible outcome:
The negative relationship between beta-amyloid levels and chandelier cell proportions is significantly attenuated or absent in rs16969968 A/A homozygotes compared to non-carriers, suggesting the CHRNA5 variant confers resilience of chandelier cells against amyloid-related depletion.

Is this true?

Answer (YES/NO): NO